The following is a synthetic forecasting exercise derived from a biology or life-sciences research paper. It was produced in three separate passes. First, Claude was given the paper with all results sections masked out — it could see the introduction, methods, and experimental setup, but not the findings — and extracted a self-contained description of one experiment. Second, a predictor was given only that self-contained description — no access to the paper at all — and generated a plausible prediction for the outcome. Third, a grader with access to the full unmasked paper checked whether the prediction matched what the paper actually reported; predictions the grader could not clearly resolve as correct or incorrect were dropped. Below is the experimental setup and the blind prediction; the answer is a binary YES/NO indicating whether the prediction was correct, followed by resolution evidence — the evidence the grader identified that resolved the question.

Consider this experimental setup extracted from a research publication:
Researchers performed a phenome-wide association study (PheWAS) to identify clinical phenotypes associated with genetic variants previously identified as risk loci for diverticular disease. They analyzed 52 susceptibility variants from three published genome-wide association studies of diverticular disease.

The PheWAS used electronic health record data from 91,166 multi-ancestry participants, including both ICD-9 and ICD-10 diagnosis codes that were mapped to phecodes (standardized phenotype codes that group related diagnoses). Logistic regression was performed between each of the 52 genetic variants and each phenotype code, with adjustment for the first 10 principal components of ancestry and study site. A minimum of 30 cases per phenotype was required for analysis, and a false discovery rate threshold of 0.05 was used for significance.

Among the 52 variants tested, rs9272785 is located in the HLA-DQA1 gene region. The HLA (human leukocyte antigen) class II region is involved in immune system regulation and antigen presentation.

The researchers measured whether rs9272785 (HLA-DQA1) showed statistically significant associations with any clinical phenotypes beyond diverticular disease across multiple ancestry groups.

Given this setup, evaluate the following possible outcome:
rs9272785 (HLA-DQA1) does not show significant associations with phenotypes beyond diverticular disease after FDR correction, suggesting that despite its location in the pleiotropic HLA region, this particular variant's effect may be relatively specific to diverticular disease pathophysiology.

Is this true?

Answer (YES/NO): NO